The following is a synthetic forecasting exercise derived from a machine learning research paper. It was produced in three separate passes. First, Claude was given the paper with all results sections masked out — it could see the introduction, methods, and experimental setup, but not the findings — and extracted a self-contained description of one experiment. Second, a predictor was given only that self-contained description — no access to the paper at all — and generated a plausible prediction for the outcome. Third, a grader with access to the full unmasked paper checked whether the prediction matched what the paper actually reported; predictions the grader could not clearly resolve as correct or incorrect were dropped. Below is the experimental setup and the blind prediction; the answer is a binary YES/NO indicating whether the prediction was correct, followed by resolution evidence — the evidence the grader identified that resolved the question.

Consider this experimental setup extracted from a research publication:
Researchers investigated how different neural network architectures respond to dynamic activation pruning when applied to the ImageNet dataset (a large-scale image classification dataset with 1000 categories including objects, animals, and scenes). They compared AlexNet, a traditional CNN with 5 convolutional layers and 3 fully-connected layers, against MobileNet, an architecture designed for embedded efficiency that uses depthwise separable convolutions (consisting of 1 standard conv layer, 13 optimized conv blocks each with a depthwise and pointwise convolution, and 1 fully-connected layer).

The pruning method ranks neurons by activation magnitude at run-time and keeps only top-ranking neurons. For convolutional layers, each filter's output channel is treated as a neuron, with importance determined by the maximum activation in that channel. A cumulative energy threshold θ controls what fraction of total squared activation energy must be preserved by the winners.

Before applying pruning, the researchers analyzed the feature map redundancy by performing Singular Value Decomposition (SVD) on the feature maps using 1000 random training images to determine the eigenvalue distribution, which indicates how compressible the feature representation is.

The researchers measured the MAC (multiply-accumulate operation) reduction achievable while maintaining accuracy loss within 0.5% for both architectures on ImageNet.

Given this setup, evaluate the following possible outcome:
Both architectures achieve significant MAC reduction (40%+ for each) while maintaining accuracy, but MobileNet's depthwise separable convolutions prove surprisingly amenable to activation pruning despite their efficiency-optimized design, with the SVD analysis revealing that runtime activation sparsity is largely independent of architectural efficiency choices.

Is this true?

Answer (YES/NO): NO